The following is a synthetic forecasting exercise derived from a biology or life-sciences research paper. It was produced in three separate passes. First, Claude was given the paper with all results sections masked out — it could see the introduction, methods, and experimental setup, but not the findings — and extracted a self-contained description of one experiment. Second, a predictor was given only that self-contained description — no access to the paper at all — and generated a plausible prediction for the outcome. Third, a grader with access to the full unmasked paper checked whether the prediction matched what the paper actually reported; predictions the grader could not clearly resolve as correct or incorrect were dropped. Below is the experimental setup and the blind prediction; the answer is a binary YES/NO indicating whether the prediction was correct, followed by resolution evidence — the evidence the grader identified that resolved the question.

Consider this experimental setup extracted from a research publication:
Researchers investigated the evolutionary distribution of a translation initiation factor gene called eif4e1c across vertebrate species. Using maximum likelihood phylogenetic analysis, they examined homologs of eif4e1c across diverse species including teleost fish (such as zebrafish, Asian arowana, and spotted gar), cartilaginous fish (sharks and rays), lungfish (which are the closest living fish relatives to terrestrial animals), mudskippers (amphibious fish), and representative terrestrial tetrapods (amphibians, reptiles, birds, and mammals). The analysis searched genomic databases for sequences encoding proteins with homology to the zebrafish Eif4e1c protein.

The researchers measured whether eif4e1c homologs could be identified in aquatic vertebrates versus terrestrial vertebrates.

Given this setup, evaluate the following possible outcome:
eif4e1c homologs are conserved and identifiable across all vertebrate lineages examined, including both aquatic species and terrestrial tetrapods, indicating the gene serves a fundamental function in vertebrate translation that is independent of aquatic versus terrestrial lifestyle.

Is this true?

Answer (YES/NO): NO